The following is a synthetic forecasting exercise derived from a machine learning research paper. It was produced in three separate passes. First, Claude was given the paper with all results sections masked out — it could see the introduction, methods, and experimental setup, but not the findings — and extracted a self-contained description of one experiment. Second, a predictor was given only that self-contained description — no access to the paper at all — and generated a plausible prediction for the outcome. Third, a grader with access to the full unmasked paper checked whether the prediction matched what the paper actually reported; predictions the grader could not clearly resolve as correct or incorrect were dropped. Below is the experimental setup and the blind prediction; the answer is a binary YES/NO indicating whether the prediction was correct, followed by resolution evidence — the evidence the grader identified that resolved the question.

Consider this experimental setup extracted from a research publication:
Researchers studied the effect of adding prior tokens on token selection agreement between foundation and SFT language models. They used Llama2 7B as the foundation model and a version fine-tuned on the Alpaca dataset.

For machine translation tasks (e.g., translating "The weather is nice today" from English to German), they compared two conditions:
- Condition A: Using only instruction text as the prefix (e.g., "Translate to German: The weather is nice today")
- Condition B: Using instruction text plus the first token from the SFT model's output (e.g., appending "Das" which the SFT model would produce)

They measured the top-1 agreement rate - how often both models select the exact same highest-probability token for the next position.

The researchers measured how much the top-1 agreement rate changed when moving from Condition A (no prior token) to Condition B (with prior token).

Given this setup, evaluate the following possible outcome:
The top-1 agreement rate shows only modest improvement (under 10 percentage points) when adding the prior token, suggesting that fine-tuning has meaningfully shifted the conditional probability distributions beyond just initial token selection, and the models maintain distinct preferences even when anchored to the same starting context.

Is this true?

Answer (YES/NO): NO